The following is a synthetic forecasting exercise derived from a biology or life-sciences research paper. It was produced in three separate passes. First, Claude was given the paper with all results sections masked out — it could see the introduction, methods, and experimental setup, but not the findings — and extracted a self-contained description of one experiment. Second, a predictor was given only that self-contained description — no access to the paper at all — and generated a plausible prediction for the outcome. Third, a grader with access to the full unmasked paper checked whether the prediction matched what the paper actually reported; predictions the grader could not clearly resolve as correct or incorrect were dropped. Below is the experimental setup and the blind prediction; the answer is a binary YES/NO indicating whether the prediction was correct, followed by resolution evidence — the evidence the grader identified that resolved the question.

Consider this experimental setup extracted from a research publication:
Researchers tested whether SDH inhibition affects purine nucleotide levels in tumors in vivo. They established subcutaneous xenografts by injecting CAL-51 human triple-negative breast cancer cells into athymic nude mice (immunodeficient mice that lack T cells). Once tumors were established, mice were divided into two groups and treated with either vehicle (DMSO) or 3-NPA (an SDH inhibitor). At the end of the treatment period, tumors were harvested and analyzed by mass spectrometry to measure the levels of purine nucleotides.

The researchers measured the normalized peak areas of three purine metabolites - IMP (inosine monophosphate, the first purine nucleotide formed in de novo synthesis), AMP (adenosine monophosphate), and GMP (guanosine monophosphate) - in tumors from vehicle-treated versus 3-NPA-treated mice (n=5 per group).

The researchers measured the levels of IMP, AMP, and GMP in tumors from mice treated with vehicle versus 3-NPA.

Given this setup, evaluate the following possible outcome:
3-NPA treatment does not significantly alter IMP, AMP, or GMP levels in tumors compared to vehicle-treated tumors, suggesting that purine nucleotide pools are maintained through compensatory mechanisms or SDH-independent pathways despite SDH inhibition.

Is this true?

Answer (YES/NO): NO